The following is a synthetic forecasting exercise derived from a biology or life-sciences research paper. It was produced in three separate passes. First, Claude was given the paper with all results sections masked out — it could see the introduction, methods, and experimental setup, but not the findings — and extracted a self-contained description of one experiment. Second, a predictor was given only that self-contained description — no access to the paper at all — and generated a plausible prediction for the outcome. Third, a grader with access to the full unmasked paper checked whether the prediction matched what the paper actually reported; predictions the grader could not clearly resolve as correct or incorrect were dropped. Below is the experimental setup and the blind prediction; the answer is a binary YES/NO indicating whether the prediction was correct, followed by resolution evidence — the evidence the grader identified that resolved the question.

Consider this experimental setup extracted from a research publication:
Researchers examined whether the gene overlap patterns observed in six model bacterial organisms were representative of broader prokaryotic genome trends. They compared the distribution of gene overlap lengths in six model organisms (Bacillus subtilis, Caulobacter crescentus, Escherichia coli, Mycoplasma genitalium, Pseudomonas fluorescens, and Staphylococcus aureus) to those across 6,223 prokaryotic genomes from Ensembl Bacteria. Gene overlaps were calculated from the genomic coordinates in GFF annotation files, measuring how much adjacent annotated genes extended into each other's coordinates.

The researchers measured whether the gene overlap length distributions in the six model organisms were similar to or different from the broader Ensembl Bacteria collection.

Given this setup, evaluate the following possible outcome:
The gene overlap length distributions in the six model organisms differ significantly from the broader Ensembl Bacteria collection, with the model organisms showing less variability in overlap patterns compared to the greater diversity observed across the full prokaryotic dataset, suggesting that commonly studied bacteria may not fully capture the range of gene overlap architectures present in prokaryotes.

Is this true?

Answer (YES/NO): NO